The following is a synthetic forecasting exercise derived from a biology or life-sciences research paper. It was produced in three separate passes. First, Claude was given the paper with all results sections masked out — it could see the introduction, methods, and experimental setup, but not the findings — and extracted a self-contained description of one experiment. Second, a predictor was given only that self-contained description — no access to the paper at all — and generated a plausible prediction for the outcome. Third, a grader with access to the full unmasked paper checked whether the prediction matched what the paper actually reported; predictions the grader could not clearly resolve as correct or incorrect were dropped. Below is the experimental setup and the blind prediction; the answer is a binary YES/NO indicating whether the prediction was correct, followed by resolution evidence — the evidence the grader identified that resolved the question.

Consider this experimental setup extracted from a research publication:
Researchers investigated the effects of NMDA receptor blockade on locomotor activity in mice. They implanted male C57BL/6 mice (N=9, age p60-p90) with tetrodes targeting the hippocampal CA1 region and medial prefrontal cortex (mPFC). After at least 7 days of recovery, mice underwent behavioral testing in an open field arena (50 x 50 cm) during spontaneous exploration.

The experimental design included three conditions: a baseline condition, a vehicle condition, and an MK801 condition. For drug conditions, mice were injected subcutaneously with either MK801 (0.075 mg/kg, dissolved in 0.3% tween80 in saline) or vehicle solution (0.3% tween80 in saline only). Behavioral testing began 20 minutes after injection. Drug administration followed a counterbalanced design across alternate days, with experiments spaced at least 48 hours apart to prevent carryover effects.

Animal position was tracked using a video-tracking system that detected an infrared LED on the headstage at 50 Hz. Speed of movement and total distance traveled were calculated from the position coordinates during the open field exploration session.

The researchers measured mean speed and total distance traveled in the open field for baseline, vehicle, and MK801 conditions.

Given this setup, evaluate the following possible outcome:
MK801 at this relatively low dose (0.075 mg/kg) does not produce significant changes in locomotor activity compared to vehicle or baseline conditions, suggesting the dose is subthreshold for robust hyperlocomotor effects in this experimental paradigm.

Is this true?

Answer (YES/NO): NO